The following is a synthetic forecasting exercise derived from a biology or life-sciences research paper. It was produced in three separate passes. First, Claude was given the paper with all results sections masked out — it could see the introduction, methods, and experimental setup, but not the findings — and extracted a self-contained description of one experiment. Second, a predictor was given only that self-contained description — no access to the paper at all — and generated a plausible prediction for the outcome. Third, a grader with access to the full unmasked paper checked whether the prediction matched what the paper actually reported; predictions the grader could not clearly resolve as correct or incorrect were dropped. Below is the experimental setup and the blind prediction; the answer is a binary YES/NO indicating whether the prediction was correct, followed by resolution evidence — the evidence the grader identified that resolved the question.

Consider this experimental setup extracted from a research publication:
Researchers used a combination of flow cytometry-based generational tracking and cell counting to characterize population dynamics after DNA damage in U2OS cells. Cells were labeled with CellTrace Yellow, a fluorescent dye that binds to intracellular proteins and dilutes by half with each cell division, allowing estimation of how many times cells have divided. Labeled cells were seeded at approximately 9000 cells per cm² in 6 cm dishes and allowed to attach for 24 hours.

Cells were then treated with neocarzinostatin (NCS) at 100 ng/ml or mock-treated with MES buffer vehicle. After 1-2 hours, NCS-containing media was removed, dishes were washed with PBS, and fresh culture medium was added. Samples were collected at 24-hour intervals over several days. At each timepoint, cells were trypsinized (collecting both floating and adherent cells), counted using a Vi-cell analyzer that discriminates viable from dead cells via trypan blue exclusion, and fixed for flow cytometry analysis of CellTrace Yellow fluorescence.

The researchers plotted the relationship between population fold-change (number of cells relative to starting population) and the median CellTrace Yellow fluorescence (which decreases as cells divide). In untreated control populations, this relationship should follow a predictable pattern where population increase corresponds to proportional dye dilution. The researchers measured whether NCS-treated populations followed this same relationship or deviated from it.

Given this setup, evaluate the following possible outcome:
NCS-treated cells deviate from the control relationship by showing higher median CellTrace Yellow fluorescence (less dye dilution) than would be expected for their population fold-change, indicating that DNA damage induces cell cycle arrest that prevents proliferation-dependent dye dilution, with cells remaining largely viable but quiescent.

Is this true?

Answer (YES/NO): NO